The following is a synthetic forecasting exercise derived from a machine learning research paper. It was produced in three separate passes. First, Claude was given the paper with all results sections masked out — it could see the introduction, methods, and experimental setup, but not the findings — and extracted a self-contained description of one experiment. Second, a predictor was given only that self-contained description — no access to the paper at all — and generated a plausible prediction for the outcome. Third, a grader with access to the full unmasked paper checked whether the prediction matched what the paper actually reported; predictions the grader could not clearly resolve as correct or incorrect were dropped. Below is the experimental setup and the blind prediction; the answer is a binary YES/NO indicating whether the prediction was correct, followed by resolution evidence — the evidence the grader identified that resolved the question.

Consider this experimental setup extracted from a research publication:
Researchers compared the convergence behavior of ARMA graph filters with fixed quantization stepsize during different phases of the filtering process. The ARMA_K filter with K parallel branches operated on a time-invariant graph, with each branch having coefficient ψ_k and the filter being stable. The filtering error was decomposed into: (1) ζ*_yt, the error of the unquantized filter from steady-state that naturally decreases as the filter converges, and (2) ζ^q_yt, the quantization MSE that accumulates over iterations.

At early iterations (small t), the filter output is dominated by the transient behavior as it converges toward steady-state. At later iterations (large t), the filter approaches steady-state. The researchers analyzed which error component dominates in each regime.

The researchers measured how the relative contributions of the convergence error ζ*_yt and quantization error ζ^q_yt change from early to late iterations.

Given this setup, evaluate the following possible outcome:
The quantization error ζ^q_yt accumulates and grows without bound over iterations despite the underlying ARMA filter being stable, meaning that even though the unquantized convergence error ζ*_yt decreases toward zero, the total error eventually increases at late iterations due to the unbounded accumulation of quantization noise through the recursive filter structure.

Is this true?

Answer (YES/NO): NO